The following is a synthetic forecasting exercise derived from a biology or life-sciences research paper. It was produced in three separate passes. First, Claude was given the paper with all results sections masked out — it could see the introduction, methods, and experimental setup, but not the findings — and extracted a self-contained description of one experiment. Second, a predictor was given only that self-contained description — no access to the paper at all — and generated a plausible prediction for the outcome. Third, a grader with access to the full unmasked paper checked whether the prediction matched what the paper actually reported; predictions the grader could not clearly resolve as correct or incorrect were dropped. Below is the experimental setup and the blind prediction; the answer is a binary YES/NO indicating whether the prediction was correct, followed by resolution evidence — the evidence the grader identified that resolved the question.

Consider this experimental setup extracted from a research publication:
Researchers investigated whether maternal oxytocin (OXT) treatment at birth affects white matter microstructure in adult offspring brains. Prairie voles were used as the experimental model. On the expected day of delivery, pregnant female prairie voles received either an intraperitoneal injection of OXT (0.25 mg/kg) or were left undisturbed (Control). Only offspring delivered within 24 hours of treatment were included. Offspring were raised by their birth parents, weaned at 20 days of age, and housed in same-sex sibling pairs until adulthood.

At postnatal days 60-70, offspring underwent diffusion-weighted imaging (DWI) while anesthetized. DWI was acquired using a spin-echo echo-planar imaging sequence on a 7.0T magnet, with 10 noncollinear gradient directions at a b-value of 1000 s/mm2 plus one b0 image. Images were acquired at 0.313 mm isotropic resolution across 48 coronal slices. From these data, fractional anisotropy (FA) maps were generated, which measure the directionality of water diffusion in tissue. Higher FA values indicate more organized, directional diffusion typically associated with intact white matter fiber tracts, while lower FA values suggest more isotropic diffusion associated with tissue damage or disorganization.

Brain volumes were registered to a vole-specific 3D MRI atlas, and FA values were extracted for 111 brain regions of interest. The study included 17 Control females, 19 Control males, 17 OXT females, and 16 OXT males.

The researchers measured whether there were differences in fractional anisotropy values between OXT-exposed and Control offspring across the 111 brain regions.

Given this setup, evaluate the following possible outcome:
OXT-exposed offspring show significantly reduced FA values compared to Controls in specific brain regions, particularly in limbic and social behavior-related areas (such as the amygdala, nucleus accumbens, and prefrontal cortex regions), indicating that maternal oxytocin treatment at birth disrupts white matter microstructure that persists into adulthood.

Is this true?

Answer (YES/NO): NO